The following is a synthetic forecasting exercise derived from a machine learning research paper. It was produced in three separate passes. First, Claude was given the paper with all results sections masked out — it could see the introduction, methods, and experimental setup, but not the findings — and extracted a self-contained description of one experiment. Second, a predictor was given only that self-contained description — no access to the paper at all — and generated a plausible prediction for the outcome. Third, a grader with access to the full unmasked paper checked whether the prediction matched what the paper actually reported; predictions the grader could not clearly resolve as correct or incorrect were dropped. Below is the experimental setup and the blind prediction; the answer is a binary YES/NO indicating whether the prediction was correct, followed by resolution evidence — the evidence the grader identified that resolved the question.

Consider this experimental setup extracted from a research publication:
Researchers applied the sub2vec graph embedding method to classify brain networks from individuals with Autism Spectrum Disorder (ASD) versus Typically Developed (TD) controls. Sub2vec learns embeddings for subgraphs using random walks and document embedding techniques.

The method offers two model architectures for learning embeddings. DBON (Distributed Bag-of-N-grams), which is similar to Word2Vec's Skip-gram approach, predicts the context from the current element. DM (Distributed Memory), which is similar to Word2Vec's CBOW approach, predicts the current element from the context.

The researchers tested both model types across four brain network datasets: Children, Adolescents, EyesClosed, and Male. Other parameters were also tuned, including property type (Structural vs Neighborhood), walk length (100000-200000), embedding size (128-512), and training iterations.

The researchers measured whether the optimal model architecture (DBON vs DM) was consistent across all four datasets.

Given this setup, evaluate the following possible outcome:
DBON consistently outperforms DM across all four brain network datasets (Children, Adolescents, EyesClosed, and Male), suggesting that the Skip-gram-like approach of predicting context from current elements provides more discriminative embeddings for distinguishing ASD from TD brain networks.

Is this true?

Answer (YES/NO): NO